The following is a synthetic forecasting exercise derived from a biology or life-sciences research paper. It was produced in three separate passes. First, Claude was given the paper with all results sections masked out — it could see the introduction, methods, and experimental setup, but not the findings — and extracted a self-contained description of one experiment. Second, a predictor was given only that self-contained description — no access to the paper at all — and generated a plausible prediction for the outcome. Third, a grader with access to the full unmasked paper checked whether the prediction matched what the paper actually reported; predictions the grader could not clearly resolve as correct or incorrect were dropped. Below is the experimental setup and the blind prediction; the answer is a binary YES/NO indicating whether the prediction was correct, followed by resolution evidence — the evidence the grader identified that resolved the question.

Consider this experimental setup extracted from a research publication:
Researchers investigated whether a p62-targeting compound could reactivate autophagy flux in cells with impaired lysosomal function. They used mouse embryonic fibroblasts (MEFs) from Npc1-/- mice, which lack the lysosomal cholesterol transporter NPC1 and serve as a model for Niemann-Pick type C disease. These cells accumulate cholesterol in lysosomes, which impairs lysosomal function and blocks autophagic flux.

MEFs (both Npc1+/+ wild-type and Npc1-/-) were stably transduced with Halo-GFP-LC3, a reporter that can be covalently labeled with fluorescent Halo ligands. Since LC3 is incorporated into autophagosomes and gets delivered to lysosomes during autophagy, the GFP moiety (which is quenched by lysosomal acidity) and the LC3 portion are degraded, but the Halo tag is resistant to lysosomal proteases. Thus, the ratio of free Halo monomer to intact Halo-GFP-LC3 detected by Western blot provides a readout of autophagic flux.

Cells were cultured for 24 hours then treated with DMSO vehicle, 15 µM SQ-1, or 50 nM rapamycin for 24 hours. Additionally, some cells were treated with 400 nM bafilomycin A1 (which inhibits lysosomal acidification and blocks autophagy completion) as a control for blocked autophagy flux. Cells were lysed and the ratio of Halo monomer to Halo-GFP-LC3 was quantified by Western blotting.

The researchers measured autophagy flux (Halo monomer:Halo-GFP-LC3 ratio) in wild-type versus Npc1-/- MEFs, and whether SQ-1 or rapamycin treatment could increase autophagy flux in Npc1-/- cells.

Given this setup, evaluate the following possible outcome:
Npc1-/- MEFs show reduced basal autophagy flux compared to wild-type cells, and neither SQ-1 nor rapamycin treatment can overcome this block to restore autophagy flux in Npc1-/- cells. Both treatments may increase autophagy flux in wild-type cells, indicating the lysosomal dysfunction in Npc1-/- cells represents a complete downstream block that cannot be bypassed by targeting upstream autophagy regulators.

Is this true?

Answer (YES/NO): NO